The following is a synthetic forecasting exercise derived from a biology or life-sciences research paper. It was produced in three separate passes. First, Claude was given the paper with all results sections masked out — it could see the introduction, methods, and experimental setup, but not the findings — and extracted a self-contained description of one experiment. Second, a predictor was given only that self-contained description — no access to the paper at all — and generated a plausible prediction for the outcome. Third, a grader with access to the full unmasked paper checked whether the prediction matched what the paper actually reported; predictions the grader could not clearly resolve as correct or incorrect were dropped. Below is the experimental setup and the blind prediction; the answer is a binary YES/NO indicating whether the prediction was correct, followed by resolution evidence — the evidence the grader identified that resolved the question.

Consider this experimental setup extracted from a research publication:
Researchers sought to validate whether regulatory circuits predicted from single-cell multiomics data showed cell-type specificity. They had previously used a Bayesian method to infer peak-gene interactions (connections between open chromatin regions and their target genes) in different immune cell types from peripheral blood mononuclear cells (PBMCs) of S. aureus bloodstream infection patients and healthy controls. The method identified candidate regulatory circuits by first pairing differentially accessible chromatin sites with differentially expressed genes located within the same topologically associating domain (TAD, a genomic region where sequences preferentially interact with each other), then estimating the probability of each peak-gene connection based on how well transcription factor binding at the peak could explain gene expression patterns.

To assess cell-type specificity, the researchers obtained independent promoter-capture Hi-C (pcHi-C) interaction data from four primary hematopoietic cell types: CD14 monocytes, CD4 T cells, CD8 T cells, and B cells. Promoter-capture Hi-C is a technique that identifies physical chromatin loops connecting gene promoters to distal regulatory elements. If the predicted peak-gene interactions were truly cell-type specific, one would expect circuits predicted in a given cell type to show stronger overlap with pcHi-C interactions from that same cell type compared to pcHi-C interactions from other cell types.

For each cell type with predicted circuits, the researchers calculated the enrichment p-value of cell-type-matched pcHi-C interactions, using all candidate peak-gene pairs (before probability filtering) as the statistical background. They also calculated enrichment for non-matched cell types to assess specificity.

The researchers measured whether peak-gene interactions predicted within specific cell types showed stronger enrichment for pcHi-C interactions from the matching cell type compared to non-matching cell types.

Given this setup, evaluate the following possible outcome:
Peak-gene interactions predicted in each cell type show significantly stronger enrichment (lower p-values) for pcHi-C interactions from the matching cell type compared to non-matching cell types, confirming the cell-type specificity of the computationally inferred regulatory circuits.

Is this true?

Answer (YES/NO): YES